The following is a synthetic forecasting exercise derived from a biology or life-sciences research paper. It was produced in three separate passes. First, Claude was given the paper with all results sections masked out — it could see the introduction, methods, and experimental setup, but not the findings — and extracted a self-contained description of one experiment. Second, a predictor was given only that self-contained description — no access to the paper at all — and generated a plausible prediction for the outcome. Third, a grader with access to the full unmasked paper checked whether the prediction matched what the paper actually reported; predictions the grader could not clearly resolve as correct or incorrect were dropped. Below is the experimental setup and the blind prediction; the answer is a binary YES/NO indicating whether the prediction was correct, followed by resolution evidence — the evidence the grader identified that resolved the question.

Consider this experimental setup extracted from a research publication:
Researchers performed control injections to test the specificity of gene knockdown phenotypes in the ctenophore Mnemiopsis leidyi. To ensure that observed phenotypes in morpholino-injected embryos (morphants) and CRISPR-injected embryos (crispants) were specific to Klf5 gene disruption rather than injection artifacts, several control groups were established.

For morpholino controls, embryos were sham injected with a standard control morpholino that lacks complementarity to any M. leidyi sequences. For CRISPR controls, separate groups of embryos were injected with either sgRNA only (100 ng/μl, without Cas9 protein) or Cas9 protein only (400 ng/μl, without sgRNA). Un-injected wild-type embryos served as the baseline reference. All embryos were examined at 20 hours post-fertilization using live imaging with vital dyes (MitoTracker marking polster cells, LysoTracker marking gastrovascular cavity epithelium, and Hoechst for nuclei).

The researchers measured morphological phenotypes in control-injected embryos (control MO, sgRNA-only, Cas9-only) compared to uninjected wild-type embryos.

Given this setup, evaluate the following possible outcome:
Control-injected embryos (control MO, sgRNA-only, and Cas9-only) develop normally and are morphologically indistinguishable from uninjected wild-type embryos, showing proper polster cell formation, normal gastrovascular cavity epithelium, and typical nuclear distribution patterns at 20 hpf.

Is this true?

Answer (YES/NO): YES